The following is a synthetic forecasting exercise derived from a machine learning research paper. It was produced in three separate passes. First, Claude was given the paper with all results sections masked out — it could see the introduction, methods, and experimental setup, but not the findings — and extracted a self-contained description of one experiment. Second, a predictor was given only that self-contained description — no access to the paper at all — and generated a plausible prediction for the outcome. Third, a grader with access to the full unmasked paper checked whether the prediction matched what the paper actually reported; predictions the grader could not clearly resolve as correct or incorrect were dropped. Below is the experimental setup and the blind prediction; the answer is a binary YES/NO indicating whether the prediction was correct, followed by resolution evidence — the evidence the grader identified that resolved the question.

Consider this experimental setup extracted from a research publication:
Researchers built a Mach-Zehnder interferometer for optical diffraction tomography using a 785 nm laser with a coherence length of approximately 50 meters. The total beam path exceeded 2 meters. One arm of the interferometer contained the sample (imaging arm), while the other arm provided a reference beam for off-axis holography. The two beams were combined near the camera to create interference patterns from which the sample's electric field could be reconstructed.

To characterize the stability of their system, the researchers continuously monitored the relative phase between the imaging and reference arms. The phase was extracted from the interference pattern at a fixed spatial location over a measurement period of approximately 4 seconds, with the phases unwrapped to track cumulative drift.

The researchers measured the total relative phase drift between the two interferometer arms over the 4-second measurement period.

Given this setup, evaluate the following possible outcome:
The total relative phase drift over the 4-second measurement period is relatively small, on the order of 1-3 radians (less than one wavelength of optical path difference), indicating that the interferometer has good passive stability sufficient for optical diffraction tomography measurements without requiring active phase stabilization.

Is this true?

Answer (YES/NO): NO